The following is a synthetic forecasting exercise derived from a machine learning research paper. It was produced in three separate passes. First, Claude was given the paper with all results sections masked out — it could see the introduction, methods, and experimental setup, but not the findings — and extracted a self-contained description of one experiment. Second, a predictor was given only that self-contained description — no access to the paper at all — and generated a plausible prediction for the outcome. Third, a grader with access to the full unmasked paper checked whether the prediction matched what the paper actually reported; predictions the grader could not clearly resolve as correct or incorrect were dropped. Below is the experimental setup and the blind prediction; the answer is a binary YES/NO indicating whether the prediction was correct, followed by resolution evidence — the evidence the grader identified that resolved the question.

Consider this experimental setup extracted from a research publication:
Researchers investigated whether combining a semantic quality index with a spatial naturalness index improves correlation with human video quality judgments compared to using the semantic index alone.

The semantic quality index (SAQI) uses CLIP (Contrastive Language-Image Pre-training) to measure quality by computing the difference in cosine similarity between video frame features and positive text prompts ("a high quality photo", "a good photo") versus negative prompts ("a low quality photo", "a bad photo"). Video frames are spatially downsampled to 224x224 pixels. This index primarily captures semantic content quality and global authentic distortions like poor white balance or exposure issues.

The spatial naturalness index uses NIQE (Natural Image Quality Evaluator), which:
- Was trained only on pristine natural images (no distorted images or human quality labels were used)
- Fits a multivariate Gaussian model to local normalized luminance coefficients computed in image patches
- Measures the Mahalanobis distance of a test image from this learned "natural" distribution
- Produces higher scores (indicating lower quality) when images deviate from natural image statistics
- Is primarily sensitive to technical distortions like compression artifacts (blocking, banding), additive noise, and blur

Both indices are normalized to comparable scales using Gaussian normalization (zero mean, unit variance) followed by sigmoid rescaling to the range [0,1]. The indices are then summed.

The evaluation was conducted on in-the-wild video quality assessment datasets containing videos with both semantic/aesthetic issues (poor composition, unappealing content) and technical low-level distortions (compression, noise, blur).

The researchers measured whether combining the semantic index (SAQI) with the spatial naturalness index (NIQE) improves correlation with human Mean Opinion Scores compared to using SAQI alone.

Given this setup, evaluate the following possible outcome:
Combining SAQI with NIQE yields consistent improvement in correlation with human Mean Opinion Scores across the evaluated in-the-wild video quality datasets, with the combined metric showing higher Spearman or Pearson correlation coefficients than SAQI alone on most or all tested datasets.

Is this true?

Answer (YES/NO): YES